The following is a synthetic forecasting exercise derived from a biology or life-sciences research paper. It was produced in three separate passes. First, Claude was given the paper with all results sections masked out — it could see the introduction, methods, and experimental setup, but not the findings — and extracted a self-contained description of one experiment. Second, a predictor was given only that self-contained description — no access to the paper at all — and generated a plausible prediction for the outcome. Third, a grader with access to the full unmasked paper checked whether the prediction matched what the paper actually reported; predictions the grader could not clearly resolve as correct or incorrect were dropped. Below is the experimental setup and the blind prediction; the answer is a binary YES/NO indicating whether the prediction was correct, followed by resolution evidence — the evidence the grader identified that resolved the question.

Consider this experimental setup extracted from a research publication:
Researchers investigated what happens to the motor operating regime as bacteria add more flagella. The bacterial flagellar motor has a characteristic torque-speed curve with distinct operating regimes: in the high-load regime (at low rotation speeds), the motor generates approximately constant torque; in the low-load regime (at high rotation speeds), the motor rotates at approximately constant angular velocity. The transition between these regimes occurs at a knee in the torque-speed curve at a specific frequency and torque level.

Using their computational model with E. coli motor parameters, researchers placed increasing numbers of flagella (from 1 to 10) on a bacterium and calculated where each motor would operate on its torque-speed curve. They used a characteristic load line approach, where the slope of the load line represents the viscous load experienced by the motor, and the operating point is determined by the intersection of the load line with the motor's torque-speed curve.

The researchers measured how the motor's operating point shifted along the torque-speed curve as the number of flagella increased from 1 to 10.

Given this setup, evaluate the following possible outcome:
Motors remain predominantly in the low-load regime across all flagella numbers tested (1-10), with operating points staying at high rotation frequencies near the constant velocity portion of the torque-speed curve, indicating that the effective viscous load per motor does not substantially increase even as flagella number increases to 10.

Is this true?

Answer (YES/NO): NO